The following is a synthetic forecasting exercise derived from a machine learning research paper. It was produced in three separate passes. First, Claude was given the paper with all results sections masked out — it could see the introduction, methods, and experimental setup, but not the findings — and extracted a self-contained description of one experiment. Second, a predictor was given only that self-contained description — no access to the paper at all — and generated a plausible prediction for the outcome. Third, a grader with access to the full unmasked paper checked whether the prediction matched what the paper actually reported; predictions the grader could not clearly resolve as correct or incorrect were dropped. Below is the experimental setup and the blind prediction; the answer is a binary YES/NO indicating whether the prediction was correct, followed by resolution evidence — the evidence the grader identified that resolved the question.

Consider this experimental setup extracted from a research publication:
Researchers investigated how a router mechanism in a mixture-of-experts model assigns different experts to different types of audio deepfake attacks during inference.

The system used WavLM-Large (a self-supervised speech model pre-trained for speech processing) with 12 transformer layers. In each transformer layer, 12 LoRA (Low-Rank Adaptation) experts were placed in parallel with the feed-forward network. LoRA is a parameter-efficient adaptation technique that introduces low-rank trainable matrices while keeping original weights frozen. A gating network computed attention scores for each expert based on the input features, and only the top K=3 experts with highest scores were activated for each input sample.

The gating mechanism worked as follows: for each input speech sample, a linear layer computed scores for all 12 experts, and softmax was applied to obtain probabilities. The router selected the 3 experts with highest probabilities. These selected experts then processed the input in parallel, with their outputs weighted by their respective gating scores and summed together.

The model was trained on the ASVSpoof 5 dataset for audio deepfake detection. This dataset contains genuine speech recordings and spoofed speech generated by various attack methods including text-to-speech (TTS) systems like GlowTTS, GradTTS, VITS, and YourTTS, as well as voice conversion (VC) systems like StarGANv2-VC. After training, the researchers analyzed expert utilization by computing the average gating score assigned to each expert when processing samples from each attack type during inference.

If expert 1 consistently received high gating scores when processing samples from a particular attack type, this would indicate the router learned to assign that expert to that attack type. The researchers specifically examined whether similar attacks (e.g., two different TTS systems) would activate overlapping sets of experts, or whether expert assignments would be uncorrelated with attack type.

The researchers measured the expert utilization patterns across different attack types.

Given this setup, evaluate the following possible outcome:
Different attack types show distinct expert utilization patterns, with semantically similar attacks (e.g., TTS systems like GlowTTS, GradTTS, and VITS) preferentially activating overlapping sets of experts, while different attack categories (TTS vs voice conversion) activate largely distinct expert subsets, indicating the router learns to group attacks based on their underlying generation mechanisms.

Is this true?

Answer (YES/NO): NO